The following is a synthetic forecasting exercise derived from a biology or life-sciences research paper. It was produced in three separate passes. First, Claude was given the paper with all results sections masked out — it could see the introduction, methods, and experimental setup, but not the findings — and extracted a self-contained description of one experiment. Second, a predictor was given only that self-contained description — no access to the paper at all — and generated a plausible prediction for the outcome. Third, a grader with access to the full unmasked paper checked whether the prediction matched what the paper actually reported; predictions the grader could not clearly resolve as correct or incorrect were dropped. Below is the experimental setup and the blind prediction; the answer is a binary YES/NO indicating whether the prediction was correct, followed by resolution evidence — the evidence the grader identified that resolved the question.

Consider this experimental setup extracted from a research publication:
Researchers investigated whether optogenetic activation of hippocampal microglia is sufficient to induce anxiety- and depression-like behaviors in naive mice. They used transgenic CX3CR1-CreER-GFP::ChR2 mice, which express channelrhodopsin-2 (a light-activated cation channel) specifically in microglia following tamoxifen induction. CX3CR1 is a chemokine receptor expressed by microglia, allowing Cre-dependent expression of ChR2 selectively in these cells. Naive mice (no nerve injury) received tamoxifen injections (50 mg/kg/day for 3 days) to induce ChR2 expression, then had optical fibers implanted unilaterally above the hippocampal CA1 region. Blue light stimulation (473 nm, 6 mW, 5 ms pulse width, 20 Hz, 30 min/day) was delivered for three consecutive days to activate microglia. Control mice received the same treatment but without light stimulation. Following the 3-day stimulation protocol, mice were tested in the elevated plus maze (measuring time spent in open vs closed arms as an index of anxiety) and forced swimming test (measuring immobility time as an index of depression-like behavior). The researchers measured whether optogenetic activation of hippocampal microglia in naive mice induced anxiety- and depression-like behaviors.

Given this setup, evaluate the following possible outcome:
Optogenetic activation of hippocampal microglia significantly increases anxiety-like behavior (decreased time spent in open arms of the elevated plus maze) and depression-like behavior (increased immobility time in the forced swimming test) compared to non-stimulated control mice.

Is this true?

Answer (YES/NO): NO